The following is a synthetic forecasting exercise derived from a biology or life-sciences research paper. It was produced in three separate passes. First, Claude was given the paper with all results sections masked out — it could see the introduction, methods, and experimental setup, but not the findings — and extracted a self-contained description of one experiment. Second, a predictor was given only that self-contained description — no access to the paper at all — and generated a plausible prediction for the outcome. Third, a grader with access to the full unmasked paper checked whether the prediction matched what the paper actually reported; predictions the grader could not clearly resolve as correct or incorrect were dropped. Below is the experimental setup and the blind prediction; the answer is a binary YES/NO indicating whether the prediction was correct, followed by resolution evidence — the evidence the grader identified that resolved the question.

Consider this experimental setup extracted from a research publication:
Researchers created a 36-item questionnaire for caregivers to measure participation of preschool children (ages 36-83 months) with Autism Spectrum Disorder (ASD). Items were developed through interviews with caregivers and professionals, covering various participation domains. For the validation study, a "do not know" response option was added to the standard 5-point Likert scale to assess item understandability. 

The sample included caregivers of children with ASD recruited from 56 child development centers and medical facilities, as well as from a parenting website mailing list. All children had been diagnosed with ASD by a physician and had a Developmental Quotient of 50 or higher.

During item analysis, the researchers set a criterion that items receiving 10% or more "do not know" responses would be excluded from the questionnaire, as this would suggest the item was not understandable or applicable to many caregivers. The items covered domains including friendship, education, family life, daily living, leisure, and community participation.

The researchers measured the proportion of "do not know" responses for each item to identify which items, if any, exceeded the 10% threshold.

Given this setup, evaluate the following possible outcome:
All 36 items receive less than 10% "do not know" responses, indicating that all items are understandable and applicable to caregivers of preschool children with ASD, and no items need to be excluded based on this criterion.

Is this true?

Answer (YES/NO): NO